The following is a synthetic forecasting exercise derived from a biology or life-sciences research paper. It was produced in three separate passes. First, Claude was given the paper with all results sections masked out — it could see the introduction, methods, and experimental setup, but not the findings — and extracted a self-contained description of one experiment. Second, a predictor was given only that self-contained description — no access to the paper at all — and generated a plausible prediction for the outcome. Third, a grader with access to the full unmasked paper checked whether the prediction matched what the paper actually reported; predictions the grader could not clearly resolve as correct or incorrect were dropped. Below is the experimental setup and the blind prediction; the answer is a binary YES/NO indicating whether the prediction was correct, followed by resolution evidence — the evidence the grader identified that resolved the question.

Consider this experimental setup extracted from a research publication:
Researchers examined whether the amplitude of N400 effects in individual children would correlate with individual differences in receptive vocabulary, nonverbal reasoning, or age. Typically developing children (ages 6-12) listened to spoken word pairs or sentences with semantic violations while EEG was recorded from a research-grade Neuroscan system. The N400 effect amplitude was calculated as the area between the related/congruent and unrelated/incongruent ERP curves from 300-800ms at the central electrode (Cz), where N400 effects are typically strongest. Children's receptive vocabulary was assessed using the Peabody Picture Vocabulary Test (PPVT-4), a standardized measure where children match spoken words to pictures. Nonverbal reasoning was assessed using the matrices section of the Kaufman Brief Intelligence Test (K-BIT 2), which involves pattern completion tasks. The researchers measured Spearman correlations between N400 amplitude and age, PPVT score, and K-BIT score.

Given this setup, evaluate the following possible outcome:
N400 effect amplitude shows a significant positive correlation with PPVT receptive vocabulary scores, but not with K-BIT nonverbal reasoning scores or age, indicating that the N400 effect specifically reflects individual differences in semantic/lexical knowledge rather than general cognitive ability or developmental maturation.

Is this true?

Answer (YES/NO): NO